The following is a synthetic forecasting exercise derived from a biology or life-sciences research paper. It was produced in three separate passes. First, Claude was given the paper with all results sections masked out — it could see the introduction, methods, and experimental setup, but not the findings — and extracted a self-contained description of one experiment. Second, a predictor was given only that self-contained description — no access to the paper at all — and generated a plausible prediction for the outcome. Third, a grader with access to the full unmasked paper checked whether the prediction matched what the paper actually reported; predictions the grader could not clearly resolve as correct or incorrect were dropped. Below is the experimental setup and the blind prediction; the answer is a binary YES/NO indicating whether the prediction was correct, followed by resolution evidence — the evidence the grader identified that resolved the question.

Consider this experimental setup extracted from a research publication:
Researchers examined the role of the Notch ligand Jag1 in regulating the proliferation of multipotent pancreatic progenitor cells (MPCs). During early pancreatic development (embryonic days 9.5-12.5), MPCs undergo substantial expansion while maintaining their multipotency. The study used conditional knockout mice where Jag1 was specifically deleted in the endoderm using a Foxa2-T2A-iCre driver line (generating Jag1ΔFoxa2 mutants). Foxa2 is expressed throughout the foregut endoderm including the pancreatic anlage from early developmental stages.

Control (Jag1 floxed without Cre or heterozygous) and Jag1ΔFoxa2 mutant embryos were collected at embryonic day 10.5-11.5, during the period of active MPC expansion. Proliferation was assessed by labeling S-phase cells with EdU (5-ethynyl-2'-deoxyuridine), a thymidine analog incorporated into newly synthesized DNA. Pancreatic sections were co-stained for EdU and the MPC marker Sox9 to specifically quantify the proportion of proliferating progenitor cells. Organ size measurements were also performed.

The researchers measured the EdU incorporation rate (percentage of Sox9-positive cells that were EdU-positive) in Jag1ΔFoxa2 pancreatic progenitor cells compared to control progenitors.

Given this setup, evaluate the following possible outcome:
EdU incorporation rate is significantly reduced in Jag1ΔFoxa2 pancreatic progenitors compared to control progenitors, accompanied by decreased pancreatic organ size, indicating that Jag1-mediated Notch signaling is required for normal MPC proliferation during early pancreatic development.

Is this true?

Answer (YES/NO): NO